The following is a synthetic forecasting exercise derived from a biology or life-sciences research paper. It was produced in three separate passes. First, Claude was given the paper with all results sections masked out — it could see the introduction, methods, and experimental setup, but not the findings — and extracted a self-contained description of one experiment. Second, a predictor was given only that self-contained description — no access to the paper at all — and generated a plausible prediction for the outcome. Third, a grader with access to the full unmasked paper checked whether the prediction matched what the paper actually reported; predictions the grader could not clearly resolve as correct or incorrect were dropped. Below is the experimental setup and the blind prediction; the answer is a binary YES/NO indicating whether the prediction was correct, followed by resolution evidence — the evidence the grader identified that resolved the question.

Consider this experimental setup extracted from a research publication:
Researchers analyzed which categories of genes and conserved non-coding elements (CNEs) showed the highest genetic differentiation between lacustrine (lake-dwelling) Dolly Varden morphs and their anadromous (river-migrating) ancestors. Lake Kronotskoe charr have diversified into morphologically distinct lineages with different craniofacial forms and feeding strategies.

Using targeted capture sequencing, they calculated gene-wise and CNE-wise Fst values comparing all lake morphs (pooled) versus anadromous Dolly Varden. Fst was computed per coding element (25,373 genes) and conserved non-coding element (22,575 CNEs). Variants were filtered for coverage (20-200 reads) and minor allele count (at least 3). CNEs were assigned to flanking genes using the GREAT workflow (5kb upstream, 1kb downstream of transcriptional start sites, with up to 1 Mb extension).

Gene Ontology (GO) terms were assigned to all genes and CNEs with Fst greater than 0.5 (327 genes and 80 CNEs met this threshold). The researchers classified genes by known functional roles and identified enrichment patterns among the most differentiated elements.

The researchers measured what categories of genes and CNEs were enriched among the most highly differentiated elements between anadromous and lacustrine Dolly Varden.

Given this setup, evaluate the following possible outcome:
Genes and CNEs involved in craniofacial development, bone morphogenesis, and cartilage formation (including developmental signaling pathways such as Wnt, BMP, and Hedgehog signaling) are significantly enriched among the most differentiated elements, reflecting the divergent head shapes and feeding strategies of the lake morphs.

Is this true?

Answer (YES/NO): NO